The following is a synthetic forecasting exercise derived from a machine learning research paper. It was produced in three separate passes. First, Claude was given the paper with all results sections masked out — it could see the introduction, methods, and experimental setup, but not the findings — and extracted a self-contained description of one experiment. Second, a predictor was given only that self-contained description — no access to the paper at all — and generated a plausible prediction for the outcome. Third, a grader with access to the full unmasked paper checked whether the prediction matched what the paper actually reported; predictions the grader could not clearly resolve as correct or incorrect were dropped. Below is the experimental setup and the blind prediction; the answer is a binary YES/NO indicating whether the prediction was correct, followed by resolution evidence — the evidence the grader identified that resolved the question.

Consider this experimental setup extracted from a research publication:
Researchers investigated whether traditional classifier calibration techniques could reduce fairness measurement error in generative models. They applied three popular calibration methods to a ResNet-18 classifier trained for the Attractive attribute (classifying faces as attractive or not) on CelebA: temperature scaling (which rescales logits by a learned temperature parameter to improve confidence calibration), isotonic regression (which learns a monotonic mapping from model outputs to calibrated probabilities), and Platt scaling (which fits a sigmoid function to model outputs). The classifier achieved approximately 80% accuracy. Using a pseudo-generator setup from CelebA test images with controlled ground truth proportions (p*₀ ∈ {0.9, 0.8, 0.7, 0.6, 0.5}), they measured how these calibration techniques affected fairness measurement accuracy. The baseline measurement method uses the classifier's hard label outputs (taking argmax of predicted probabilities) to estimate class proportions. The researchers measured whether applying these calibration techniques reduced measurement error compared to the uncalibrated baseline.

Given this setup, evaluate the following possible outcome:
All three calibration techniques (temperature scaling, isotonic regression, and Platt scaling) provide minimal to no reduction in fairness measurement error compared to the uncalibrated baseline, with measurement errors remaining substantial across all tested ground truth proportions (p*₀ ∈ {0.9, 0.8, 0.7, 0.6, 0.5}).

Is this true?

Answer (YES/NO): YES